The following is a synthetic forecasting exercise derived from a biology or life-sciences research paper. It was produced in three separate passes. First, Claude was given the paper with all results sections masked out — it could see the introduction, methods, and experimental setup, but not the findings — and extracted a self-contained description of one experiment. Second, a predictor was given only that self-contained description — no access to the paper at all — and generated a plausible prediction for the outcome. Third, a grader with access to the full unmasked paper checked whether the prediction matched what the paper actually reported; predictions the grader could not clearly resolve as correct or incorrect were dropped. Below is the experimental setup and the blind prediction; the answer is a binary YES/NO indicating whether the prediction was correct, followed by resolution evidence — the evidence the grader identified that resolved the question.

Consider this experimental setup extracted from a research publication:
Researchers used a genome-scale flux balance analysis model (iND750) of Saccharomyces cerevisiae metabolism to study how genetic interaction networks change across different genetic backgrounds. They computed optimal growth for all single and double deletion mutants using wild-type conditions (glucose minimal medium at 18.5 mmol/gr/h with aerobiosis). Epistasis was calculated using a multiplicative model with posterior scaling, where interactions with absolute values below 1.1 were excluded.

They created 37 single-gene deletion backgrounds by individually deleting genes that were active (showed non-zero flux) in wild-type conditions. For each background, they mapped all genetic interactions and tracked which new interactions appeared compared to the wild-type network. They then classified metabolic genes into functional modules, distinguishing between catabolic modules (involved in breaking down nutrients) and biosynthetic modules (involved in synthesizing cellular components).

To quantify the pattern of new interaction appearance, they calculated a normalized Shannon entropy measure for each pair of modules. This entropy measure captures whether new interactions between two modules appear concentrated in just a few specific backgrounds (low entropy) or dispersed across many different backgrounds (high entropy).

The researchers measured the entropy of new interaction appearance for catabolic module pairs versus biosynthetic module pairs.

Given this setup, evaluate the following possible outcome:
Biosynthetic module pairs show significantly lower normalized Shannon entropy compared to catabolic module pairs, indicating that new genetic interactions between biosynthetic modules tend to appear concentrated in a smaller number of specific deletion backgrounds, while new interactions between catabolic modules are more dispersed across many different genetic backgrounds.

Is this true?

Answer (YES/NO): YES